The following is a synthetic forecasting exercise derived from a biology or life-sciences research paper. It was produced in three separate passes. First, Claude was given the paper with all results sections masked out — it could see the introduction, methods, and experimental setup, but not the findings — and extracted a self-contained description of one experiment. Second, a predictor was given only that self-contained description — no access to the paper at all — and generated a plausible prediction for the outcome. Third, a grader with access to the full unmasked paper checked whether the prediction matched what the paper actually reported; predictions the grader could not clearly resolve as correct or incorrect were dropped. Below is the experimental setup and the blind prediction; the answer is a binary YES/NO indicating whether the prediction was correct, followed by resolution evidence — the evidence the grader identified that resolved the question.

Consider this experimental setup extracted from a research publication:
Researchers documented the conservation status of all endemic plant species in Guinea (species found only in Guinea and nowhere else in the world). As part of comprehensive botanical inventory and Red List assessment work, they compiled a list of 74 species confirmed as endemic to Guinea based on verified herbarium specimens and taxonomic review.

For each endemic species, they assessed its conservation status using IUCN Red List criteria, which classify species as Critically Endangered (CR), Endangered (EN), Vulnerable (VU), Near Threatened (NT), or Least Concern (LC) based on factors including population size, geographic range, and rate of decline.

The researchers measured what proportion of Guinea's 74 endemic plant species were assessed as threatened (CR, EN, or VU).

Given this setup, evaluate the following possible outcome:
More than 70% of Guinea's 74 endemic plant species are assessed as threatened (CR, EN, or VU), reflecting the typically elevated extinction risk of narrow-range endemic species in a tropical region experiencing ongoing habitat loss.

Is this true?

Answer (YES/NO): YES